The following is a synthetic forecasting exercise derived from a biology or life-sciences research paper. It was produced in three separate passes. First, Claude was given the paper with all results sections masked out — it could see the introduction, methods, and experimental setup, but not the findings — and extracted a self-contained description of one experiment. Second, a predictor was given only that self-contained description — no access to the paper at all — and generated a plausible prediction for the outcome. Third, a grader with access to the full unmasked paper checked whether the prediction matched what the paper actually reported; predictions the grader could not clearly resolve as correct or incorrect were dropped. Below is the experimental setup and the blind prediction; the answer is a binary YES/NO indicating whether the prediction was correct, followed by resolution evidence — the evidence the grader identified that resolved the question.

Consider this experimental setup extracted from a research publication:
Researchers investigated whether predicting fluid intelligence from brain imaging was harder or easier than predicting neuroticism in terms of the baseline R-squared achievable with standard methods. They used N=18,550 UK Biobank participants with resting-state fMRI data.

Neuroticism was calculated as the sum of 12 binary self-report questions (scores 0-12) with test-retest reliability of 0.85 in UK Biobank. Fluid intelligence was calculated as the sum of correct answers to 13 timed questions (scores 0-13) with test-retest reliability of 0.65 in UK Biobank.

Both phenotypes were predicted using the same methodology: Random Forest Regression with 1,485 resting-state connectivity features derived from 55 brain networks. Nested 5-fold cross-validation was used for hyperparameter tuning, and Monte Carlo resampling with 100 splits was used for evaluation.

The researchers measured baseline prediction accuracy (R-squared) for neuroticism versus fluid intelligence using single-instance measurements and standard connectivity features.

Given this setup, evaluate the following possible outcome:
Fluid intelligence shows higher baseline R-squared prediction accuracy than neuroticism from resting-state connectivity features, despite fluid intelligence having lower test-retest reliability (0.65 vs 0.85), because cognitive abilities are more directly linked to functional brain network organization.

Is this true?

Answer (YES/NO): YES